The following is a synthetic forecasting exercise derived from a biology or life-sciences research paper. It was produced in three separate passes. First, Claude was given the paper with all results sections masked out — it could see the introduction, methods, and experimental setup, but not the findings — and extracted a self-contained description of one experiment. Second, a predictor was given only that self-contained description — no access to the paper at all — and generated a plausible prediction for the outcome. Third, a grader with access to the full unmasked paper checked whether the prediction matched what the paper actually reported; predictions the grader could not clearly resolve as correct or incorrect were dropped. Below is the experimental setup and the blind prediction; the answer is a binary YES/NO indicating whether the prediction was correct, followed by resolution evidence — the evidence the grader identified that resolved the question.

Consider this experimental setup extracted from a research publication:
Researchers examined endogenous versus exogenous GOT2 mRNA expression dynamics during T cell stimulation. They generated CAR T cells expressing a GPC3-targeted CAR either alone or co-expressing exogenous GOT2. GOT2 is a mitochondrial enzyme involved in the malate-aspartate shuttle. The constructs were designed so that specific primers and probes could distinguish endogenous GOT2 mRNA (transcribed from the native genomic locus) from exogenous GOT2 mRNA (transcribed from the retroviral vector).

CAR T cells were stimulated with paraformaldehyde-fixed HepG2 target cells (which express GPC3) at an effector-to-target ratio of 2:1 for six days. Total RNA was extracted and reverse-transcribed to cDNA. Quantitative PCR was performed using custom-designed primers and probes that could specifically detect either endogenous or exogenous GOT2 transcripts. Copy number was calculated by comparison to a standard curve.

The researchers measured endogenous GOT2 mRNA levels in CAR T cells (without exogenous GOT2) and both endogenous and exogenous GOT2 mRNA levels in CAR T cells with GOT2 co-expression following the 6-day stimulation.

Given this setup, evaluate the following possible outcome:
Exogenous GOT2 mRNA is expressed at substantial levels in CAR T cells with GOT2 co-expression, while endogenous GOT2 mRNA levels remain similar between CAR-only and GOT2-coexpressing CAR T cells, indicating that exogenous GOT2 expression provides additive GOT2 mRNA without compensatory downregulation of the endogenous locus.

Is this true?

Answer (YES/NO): YES